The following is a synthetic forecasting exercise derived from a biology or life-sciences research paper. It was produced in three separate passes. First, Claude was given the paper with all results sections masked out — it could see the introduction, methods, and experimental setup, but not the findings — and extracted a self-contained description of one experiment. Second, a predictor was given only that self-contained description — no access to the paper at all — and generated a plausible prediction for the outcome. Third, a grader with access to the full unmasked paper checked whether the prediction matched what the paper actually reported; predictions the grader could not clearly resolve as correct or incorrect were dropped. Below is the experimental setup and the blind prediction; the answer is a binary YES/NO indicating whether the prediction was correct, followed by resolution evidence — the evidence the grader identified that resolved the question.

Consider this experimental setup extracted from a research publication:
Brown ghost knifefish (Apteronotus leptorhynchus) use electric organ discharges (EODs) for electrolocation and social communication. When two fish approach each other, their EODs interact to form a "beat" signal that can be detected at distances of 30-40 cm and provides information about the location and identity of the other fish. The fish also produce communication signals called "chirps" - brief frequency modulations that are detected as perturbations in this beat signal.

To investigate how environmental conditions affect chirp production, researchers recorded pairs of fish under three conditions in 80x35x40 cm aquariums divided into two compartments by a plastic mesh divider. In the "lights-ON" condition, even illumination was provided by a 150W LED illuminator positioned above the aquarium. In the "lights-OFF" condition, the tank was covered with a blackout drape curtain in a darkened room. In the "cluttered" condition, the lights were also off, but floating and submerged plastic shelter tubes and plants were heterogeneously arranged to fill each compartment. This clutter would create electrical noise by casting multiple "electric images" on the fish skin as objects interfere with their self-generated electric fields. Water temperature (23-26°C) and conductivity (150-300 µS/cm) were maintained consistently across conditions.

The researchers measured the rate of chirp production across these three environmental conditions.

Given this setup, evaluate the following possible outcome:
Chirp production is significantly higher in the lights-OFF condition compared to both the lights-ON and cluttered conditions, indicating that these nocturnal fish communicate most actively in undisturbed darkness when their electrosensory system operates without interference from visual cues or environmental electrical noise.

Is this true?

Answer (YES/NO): NO